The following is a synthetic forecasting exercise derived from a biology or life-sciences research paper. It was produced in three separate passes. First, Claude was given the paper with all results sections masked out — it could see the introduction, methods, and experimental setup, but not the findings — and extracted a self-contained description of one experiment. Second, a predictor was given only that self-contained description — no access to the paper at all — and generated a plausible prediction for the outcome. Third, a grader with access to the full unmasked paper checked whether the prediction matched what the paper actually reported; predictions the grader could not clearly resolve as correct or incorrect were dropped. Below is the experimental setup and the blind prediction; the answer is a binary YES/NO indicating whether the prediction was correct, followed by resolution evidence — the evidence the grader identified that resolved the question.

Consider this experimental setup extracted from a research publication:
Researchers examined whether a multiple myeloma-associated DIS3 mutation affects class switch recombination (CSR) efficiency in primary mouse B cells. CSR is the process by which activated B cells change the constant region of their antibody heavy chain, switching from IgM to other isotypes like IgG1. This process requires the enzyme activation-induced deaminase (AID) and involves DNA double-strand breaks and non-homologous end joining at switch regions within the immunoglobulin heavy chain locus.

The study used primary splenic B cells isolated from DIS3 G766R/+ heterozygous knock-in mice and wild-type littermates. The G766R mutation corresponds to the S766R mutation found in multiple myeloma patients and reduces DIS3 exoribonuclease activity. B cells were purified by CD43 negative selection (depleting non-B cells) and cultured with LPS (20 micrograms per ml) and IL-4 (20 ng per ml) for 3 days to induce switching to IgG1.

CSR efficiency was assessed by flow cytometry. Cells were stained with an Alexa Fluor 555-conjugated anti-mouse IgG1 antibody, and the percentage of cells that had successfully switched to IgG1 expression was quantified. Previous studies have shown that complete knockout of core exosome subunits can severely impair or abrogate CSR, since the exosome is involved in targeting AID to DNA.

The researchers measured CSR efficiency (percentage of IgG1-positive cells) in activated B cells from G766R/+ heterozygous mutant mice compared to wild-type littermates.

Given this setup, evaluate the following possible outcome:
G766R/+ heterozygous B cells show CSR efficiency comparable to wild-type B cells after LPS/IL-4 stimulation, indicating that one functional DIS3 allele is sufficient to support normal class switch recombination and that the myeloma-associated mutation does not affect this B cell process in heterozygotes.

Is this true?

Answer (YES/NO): YES